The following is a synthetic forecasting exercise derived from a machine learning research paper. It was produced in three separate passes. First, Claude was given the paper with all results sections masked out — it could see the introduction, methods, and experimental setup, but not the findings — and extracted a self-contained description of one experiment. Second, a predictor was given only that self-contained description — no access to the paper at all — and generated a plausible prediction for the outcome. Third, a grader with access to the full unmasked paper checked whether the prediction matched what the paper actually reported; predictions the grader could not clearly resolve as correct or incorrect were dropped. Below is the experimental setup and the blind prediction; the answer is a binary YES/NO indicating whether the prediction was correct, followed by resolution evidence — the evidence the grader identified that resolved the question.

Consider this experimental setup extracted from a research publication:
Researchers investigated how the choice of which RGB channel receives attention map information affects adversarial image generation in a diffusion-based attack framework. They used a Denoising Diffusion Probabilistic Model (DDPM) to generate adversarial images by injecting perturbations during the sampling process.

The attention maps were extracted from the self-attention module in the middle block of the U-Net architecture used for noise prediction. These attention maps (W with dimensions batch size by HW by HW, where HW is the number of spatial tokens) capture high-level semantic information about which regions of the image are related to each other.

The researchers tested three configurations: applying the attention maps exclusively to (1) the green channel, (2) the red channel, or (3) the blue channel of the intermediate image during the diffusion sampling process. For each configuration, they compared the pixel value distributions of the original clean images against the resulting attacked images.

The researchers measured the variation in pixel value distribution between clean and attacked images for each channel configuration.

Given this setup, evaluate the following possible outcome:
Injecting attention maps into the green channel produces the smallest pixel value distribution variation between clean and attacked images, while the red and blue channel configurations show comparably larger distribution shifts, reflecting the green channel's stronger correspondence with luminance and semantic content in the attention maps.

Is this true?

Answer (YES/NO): NO